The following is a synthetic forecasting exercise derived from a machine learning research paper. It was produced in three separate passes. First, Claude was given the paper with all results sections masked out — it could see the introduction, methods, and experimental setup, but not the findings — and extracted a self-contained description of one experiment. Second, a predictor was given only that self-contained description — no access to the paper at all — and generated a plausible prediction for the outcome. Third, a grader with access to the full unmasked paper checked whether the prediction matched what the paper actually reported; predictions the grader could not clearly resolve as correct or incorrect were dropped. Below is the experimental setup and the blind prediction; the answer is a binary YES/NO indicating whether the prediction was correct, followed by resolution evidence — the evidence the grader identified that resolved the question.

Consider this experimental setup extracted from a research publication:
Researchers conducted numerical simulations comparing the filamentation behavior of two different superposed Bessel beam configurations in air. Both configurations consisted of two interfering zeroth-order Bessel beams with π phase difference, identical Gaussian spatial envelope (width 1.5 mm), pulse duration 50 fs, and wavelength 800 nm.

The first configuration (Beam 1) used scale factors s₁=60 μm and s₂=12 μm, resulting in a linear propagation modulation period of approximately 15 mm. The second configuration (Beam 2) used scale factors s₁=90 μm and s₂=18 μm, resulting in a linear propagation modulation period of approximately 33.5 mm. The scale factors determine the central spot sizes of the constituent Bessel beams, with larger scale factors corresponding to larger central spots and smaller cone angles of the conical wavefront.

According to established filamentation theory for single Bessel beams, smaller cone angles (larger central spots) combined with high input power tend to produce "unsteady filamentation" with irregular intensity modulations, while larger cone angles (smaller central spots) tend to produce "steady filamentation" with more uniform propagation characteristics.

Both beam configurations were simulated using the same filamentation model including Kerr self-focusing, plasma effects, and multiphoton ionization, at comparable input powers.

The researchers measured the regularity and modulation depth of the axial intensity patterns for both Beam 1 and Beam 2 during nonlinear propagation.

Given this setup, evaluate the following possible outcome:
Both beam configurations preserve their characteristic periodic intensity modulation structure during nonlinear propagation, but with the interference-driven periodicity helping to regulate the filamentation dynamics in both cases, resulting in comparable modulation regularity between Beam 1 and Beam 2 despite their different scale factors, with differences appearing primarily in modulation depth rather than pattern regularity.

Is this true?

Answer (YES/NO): YES